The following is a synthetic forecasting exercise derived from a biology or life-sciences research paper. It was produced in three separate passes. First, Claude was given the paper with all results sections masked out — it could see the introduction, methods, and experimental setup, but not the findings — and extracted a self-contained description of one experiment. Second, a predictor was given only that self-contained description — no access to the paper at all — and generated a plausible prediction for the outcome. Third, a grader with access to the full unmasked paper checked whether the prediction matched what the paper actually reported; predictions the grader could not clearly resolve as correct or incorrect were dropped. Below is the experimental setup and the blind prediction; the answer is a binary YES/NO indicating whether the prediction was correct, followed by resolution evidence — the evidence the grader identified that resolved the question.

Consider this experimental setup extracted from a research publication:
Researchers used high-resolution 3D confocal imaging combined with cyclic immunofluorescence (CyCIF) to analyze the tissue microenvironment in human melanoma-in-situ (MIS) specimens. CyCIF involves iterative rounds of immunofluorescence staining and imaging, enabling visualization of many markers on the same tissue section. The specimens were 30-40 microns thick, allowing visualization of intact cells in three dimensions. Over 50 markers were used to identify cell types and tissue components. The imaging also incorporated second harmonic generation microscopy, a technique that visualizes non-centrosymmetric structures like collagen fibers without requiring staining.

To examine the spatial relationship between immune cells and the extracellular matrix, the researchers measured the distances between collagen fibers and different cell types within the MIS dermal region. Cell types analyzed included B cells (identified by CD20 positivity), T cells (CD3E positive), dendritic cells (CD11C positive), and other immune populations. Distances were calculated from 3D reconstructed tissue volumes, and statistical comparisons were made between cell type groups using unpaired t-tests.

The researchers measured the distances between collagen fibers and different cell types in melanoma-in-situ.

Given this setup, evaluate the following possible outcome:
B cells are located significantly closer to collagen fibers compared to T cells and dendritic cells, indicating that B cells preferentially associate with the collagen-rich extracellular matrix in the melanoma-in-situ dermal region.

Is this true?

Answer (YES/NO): YES